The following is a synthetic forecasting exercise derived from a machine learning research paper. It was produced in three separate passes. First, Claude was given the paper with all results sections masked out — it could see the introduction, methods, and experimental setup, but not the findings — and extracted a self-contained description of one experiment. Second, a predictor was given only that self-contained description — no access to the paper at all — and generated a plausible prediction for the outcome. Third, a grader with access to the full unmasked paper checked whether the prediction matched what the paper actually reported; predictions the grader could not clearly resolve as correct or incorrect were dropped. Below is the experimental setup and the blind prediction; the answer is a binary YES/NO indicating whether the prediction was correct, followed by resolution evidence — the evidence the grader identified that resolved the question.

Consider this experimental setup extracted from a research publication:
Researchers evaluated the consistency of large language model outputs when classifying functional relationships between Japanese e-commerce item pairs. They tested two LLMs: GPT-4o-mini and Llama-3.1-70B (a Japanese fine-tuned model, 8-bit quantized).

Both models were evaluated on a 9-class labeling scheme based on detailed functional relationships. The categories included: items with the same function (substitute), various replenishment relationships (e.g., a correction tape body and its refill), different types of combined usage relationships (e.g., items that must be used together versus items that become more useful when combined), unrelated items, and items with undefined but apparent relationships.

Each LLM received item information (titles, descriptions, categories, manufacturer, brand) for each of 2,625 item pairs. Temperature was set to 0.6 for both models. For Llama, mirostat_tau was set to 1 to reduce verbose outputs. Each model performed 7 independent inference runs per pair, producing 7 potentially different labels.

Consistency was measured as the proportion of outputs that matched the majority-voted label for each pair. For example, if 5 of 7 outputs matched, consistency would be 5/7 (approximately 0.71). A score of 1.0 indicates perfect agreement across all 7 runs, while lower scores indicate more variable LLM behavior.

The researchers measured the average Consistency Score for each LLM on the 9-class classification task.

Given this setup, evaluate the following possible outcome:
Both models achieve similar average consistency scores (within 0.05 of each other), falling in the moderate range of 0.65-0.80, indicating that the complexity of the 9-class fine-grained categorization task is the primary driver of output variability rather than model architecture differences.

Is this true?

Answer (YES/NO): NO